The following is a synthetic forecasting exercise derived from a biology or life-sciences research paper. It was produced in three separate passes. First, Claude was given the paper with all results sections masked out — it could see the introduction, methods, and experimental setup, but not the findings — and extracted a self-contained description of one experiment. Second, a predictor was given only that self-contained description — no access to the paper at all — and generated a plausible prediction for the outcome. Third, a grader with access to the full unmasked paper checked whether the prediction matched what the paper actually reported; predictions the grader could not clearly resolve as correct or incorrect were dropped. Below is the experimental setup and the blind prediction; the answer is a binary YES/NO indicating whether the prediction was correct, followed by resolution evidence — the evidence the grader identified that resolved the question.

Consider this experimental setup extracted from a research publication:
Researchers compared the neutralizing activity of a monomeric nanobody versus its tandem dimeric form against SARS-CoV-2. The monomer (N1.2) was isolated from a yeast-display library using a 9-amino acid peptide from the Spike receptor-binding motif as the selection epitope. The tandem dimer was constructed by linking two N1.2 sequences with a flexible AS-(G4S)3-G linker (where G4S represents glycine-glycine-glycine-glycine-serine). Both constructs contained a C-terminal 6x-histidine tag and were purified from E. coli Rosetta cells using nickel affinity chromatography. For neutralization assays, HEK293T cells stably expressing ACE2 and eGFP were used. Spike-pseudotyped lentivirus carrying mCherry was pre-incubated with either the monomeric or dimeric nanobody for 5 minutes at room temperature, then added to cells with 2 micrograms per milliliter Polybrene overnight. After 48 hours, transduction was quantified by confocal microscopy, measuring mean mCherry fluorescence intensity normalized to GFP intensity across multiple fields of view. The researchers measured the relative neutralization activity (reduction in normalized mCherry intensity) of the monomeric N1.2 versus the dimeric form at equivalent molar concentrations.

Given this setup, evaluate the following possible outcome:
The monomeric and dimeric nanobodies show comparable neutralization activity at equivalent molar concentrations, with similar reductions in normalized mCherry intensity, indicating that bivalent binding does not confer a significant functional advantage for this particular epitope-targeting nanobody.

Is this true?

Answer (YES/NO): NO